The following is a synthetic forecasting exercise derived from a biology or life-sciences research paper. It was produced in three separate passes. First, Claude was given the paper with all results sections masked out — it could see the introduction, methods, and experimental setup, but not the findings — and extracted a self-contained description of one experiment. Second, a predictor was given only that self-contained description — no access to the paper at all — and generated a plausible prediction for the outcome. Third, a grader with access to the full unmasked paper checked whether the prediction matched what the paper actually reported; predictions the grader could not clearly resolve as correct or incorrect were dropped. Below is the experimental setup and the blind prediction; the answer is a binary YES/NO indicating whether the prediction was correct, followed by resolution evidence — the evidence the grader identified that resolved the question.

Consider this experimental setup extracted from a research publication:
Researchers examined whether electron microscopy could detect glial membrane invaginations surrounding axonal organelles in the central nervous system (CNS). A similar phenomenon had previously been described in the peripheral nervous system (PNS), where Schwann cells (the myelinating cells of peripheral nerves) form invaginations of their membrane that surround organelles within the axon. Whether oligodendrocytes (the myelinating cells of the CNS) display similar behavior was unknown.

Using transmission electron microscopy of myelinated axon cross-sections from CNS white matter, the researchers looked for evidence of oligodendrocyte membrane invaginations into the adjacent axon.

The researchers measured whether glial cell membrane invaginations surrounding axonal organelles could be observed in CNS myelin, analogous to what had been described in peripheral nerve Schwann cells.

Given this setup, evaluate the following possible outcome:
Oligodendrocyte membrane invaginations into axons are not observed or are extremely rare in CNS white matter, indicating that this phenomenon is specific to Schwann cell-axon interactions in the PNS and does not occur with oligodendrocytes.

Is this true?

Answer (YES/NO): NO